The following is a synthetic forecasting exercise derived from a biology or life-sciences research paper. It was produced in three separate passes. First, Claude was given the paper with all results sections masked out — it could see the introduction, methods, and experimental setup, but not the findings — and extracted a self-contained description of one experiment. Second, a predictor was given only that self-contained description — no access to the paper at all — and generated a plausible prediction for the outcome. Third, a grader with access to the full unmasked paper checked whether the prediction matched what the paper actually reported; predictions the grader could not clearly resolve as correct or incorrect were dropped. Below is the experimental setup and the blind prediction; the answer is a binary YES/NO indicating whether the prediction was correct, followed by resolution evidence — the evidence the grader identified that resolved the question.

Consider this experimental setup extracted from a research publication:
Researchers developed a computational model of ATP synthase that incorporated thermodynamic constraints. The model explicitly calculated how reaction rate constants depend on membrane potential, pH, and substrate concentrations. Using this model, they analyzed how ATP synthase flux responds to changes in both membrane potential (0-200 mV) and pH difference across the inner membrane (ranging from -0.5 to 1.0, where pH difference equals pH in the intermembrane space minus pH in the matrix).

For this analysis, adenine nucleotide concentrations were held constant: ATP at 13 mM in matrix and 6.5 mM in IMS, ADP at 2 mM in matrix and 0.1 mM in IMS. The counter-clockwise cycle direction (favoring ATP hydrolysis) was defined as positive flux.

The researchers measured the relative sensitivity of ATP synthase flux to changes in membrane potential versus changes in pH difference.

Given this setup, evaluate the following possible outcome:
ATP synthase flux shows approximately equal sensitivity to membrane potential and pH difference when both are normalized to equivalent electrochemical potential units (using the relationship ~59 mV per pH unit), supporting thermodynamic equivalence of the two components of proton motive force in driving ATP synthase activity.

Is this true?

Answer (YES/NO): NO